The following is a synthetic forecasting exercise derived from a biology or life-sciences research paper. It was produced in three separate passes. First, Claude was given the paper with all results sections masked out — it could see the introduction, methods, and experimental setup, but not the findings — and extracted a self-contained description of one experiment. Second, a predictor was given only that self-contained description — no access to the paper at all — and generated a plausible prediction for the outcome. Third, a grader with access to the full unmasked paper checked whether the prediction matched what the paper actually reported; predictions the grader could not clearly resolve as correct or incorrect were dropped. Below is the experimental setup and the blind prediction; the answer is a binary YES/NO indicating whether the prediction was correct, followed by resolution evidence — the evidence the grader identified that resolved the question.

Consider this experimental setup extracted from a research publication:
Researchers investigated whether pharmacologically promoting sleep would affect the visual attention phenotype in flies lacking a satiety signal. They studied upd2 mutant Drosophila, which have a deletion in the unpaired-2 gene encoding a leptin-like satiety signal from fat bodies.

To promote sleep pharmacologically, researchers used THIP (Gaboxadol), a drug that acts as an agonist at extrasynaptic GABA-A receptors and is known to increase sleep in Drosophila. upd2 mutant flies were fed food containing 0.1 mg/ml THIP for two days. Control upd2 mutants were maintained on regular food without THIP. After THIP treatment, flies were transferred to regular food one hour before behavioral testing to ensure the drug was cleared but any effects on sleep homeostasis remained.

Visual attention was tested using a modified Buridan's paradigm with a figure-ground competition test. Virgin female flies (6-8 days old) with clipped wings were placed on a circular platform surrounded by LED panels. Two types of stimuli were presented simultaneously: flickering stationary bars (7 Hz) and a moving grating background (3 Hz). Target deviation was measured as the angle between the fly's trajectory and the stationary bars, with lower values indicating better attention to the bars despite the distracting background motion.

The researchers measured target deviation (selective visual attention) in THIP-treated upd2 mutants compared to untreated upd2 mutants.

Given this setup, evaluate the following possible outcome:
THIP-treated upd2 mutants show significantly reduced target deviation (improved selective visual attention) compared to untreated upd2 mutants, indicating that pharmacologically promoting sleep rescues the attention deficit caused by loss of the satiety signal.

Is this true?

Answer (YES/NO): NO